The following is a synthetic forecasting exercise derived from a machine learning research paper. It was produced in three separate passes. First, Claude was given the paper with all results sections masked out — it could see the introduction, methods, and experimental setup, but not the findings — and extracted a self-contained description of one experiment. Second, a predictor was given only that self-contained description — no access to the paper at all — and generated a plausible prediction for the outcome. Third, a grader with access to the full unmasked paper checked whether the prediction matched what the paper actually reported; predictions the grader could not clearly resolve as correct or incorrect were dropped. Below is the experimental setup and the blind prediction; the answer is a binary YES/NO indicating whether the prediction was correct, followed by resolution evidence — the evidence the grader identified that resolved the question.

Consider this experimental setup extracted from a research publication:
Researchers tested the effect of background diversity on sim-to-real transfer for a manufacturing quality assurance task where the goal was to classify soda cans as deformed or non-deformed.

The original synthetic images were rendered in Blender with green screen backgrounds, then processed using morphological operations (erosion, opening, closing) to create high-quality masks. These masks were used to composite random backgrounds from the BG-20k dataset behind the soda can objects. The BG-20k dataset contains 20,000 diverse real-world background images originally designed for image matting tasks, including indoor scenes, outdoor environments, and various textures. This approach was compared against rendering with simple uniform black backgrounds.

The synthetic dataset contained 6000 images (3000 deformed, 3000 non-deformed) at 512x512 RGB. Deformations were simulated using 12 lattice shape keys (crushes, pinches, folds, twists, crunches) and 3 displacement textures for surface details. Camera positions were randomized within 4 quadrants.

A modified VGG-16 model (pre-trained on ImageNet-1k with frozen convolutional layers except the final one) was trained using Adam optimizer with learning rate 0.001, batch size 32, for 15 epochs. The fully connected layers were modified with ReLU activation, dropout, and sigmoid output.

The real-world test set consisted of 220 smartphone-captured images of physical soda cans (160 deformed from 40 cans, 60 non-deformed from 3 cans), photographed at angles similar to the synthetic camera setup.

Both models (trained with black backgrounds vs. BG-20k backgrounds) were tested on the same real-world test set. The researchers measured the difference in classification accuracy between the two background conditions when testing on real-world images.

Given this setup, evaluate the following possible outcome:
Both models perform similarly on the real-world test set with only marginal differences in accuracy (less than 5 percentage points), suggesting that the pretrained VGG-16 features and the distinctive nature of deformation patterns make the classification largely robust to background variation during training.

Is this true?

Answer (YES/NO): NO